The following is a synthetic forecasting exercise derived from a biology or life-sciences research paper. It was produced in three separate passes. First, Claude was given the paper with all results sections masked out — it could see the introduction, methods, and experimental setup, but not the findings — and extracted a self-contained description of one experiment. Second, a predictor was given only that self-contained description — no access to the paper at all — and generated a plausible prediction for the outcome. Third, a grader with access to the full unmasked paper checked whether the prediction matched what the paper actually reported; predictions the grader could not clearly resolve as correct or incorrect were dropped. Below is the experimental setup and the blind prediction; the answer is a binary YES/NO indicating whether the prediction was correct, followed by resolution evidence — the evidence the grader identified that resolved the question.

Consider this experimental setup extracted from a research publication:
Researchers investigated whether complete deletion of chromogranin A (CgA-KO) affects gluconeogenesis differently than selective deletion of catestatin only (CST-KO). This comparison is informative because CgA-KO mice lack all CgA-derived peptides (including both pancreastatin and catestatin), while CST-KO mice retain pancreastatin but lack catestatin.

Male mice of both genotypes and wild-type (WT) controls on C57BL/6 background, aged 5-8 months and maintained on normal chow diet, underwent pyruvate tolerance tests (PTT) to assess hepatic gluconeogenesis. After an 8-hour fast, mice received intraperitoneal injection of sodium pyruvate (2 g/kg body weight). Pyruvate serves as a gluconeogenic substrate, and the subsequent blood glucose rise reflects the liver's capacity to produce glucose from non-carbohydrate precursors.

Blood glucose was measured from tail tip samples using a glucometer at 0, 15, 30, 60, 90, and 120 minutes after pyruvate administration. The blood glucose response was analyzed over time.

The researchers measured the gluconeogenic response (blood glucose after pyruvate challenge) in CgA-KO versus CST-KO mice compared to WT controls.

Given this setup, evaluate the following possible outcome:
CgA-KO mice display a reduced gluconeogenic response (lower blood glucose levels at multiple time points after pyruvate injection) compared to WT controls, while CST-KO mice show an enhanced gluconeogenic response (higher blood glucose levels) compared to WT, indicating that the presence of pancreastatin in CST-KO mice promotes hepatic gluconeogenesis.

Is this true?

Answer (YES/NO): YES